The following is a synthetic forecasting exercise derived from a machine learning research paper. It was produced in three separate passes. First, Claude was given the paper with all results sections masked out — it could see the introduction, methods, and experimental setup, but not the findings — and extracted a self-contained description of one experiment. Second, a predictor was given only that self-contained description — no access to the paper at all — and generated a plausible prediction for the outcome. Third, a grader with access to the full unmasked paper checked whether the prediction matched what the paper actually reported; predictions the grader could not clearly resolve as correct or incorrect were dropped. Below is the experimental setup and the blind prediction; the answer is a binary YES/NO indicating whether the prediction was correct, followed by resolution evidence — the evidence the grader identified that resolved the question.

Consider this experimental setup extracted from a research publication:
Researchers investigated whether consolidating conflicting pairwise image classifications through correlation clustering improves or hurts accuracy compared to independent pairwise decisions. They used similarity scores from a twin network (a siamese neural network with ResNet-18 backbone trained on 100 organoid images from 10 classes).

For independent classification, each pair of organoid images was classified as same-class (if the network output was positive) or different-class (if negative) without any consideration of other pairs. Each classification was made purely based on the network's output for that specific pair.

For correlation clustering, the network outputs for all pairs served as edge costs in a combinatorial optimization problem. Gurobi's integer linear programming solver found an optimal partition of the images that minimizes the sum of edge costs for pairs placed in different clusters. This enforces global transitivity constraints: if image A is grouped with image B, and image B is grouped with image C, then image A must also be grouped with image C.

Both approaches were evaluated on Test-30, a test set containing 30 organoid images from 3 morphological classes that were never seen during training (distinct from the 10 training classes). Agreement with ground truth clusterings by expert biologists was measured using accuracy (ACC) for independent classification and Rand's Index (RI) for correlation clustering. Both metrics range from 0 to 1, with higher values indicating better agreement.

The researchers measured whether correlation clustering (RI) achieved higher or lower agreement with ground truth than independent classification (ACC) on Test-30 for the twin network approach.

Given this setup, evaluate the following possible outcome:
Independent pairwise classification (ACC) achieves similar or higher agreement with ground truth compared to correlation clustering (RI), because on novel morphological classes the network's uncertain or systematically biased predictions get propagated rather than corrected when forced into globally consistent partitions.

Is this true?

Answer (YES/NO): YES